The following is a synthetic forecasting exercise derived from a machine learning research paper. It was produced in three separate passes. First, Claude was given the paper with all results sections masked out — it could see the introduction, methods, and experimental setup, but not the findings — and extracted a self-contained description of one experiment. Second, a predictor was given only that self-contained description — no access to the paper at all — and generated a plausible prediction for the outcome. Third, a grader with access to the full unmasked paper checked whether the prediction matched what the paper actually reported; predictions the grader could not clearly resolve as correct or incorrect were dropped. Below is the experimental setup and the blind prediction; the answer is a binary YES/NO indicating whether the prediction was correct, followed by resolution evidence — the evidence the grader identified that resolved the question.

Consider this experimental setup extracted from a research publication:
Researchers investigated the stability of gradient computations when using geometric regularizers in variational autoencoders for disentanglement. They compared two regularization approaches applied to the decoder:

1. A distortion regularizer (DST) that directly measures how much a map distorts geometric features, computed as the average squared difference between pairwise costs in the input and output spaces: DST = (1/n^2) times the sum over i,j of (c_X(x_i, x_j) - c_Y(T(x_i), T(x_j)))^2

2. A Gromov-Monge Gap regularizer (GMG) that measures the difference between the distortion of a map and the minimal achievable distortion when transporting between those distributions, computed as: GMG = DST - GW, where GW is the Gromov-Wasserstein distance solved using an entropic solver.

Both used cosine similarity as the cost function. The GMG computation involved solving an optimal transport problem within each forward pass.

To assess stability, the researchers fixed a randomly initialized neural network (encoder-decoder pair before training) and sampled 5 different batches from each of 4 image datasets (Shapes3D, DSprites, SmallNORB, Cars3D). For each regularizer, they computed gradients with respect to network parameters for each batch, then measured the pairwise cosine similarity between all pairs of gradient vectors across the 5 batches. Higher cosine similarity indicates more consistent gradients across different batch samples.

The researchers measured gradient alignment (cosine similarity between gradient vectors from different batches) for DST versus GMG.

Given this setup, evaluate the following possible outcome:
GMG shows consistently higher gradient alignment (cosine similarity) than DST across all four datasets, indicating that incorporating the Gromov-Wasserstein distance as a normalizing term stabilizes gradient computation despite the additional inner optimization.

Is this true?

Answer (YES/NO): YES